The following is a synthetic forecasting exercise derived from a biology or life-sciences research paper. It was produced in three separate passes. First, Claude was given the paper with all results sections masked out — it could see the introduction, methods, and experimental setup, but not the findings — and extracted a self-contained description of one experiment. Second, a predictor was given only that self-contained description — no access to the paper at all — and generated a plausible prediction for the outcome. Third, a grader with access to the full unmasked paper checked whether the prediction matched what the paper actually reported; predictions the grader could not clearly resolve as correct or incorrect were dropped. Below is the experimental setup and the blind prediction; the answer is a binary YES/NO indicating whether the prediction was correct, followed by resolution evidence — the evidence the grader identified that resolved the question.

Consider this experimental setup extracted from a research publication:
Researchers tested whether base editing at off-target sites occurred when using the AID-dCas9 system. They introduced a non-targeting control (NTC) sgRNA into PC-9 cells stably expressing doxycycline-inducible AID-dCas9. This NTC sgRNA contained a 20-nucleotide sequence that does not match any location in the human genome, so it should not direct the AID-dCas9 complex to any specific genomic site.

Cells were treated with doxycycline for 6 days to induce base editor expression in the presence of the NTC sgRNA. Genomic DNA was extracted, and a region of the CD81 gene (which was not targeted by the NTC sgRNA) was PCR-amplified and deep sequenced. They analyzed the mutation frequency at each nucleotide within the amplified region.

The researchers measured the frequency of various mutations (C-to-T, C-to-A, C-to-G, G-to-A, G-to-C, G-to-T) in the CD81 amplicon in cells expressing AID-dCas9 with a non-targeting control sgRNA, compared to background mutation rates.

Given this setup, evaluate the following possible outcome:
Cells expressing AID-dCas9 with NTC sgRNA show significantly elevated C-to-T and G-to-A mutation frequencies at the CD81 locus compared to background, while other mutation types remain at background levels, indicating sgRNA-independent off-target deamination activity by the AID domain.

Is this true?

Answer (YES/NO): NO